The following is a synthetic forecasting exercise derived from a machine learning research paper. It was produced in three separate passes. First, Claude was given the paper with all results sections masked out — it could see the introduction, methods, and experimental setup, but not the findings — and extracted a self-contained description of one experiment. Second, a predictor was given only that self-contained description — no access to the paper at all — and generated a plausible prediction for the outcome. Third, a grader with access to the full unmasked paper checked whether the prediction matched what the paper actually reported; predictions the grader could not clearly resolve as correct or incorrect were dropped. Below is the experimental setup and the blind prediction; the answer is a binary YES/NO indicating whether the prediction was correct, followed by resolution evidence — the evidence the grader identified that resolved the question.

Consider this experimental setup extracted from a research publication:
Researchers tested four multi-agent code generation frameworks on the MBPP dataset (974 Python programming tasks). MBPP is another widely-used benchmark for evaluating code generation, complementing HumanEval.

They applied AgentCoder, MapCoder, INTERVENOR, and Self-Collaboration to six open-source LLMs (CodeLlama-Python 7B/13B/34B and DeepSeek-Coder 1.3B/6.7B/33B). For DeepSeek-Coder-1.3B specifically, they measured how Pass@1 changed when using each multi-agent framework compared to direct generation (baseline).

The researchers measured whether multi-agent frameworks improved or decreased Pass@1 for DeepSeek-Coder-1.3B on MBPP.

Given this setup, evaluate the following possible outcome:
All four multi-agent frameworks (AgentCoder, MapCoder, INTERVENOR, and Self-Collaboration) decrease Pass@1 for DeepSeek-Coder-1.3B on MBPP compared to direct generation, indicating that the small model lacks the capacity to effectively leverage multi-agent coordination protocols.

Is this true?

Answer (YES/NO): YES